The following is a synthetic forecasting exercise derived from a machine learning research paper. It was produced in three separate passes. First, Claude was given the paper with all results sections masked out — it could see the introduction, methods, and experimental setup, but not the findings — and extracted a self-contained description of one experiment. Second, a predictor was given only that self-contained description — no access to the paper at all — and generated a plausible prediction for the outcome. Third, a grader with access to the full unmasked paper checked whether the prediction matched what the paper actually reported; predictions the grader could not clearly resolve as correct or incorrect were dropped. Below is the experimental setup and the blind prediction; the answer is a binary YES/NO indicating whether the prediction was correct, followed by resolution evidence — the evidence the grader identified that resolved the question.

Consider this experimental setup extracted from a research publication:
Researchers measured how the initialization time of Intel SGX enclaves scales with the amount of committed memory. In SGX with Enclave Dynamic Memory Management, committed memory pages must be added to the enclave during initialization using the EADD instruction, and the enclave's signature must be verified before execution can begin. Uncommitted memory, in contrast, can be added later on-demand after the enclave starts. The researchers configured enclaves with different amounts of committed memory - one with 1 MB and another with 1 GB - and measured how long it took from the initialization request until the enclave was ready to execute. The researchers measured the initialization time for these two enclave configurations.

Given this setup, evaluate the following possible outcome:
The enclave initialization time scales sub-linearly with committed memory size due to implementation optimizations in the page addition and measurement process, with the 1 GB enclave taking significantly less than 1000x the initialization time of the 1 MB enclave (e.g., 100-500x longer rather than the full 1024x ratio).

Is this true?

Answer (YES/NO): NO